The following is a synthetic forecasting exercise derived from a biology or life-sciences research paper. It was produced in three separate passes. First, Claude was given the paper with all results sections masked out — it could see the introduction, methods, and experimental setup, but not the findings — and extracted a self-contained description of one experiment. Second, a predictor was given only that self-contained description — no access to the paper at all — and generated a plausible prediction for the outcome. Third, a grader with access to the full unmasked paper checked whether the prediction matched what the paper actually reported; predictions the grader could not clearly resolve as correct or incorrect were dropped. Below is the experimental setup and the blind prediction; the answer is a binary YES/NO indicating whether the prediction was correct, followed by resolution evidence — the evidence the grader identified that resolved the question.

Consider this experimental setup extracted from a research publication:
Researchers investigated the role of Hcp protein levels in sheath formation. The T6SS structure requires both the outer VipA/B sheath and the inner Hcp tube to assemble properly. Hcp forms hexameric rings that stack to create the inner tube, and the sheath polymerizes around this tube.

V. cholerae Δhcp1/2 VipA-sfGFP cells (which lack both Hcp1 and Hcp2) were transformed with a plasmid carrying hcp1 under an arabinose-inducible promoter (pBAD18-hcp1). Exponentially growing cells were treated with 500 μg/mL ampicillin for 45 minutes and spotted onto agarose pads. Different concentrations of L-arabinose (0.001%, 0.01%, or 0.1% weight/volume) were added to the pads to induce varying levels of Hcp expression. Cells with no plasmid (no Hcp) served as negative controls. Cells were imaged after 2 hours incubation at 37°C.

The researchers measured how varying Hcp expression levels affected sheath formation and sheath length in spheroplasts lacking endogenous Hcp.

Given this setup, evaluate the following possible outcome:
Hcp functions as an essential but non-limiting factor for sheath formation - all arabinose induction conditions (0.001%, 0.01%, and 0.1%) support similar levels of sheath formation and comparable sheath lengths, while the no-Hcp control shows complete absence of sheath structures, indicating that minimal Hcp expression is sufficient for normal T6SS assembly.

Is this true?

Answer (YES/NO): NO